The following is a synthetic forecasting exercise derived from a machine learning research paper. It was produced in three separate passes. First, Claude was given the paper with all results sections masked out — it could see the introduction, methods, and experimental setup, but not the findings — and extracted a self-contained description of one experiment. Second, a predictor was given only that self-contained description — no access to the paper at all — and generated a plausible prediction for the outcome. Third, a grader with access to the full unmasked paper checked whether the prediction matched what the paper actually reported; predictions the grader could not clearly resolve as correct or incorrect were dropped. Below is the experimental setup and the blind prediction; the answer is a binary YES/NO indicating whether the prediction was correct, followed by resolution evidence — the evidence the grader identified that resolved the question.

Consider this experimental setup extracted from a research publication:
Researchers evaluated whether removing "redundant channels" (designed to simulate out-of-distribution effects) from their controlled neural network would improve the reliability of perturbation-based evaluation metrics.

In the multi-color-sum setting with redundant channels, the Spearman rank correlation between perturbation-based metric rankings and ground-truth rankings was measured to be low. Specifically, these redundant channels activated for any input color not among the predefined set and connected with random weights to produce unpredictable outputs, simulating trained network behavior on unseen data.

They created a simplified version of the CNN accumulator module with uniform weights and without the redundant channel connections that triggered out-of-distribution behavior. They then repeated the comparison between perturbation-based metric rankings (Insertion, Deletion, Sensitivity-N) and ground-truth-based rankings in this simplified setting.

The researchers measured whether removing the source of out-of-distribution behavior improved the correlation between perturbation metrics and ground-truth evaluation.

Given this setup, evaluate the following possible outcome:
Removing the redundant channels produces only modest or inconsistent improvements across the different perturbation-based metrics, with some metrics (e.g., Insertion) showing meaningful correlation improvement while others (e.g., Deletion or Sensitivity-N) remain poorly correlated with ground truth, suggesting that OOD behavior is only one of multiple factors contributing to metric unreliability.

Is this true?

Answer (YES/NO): NO